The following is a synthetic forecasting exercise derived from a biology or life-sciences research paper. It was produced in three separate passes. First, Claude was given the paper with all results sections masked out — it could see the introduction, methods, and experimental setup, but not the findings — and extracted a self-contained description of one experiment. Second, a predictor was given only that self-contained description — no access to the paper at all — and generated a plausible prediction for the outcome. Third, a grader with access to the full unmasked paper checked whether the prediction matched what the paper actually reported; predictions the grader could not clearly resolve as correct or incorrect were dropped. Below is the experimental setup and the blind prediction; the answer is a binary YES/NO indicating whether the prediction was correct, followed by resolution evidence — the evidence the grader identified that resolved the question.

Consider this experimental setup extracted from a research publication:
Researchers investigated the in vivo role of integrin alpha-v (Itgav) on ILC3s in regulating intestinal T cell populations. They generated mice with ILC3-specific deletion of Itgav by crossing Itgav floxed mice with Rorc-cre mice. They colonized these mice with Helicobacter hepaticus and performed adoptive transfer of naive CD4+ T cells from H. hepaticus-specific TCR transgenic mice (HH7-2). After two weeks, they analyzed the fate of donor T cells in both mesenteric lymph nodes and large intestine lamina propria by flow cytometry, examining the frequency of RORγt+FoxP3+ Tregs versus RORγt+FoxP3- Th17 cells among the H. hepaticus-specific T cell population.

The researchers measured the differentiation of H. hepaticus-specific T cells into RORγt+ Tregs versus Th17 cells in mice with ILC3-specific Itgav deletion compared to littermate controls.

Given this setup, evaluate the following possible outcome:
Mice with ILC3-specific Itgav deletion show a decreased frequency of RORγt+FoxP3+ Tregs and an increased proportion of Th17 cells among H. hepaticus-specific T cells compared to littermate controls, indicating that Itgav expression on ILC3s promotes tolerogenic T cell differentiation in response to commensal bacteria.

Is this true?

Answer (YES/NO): YES